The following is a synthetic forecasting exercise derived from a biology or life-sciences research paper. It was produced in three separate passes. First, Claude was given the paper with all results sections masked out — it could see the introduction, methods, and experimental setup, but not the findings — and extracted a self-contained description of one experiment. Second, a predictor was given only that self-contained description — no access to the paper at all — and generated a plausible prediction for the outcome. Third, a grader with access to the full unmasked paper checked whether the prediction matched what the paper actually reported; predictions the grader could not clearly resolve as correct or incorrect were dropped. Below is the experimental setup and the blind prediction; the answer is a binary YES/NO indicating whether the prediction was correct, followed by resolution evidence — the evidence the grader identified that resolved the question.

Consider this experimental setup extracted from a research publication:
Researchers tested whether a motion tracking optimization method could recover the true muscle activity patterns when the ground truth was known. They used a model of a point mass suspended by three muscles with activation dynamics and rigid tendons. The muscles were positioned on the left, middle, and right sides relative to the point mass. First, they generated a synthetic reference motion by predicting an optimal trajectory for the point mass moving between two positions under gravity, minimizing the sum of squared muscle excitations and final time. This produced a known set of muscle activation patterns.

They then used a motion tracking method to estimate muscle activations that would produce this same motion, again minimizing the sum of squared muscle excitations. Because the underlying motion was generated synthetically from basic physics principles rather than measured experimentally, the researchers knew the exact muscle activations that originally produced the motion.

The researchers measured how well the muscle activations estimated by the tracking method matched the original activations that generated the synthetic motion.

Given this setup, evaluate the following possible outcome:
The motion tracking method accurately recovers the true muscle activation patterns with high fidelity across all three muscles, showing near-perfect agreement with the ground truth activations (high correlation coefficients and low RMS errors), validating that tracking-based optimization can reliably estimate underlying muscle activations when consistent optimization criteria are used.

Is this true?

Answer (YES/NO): YES